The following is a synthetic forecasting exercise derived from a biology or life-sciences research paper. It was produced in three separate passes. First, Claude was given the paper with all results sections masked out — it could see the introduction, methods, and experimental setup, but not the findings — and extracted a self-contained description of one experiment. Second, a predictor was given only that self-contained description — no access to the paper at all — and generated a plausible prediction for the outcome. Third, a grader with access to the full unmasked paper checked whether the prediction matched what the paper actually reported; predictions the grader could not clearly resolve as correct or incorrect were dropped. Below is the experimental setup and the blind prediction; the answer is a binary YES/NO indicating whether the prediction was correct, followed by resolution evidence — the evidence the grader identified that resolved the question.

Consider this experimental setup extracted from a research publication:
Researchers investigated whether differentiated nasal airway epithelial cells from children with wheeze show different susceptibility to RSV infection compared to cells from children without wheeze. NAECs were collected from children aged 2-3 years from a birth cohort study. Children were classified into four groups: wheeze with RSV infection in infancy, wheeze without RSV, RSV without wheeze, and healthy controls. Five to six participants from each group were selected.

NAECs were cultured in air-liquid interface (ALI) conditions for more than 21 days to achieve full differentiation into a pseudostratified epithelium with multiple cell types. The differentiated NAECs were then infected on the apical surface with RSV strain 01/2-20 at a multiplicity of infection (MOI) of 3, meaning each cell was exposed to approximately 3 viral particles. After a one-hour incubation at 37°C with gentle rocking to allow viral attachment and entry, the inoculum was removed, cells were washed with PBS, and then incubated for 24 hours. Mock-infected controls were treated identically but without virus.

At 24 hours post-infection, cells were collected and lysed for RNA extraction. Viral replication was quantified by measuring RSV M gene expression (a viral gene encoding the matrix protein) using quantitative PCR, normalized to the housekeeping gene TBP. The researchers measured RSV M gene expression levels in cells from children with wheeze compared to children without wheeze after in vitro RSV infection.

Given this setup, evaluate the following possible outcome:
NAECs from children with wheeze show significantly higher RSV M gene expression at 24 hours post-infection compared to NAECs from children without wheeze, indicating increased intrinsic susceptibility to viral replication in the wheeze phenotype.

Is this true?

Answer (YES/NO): YES